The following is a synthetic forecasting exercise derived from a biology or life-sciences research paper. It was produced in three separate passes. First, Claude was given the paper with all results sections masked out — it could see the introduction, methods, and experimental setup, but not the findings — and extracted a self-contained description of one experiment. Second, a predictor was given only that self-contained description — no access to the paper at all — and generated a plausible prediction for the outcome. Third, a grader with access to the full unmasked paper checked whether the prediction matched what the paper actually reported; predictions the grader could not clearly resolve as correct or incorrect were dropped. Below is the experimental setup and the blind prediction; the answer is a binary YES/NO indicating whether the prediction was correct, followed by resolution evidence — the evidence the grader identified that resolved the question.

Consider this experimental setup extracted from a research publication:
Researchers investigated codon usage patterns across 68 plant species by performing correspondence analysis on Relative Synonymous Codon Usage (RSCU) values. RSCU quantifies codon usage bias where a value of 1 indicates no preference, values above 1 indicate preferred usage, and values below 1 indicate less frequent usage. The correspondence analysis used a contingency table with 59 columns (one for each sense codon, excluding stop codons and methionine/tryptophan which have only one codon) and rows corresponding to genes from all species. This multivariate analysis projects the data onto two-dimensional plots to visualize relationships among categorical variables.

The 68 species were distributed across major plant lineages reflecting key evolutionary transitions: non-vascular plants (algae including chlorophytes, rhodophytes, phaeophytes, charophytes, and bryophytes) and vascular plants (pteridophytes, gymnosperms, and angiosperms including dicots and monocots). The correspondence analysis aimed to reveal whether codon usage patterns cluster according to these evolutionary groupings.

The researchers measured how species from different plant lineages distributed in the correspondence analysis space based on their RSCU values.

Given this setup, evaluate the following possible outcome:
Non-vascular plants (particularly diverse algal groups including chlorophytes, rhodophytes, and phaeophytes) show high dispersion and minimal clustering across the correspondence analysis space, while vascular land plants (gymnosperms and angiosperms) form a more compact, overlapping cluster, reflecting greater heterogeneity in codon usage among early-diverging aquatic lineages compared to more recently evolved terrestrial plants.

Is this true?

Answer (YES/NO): NO